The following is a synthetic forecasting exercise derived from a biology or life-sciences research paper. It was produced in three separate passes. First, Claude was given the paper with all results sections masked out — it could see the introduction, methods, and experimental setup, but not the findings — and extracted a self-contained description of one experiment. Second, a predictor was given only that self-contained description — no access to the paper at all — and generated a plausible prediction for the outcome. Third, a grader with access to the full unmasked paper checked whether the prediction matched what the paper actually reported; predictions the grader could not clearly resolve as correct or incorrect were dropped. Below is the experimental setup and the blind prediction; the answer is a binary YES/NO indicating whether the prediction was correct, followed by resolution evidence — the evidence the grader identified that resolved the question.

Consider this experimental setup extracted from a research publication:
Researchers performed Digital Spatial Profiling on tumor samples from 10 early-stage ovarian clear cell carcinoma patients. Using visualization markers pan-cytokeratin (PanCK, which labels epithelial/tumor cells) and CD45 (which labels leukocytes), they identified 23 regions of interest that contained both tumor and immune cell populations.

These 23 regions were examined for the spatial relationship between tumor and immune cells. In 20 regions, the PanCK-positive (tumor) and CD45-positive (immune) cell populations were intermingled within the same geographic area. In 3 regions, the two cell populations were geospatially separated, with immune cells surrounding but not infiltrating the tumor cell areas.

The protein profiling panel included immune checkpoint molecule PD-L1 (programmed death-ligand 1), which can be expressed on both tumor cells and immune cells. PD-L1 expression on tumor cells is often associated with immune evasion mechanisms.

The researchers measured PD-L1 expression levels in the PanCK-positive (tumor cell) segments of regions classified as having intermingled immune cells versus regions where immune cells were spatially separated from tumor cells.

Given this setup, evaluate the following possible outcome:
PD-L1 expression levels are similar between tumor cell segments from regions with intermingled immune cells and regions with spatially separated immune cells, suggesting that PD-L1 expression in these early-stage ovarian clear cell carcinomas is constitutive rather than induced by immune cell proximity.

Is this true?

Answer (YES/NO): NO